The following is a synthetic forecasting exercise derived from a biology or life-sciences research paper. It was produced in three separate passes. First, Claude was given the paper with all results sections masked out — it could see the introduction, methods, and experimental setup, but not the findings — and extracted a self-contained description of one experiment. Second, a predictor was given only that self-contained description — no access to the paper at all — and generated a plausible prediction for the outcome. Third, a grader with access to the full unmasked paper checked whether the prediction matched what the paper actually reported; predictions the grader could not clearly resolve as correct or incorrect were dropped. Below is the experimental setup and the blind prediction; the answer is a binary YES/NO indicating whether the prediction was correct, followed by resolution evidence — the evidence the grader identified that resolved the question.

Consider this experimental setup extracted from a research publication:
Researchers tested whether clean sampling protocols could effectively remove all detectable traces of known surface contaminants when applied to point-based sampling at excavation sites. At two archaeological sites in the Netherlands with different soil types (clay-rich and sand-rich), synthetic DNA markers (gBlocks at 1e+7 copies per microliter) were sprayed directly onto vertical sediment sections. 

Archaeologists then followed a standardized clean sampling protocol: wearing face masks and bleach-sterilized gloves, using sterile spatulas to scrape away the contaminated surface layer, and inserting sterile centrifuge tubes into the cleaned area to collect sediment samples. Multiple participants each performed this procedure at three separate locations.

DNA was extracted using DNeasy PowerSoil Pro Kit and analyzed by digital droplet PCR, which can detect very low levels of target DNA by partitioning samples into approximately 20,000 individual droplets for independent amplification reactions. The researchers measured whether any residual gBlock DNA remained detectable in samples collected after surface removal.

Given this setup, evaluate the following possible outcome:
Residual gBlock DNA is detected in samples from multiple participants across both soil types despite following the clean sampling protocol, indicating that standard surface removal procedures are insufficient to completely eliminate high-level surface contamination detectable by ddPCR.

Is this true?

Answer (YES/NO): NO